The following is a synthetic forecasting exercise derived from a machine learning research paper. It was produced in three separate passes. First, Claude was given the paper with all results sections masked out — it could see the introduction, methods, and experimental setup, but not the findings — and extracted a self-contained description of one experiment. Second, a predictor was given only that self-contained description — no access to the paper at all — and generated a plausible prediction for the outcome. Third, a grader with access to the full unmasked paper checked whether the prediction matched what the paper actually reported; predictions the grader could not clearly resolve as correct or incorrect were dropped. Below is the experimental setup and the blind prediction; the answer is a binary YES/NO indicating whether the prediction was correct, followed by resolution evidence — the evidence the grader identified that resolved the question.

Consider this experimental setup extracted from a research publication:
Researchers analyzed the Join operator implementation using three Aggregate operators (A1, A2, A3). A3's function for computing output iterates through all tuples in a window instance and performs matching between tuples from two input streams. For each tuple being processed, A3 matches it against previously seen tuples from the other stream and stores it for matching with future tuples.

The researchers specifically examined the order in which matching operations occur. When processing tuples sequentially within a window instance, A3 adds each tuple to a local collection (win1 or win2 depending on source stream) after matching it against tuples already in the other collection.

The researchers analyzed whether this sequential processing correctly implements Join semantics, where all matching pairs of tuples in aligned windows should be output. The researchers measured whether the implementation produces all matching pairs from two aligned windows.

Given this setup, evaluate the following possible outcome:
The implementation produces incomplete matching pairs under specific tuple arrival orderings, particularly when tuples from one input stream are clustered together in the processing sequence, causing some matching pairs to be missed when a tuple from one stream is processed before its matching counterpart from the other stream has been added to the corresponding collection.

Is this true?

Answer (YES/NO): NO